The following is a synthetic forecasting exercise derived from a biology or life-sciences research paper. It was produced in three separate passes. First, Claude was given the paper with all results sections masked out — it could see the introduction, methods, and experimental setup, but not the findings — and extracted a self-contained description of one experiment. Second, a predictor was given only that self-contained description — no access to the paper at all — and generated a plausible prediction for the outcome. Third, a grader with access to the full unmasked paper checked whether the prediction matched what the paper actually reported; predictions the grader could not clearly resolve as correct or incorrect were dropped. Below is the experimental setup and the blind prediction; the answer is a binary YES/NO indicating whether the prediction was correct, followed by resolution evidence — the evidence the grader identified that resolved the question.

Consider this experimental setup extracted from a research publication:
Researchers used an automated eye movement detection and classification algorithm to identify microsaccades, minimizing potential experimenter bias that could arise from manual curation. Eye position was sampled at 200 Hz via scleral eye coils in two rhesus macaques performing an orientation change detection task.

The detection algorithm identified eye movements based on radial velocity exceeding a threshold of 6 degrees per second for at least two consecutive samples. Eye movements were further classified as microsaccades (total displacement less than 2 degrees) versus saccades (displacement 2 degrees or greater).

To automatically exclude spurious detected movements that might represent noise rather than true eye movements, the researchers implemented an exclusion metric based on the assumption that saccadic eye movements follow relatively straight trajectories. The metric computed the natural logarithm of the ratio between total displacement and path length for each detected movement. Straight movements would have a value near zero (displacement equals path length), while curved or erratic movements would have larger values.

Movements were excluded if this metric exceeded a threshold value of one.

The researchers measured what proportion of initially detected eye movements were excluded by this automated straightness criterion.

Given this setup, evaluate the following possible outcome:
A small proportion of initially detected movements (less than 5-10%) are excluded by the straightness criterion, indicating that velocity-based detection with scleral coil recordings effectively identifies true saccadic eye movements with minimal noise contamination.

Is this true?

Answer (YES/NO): YES